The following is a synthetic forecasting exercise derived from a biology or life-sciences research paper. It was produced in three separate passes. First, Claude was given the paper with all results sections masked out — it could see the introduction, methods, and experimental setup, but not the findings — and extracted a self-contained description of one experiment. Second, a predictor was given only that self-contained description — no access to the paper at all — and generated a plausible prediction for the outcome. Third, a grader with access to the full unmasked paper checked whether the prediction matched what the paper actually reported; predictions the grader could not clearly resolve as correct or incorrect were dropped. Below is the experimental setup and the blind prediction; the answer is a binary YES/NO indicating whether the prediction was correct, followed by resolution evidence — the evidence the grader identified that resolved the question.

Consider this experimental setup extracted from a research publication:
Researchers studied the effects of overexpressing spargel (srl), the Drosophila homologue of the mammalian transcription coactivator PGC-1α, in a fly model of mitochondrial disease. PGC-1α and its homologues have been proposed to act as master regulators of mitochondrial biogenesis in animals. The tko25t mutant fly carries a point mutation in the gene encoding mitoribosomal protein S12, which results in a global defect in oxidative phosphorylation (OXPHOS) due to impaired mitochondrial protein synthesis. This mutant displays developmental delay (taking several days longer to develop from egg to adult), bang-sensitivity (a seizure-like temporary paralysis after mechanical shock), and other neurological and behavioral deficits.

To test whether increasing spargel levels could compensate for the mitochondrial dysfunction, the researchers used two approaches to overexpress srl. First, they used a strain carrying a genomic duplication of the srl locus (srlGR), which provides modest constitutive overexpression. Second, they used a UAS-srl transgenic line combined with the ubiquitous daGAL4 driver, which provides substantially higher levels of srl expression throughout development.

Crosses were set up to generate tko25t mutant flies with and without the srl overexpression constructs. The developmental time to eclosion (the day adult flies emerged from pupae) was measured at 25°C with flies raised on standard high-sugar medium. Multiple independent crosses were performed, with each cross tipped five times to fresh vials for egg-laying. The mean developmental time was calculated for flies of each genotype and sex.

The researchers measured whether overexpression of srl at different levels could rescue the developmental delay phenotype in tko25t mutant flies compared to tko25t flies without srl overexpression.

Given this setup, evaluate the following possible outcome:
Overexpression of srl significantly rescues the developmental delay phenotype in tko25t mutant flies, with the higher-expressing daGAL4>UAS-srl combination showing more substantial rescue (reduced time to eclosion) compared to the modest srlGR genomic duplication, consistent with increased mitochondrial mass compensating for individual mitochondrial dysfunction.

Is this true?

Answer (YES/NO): NO